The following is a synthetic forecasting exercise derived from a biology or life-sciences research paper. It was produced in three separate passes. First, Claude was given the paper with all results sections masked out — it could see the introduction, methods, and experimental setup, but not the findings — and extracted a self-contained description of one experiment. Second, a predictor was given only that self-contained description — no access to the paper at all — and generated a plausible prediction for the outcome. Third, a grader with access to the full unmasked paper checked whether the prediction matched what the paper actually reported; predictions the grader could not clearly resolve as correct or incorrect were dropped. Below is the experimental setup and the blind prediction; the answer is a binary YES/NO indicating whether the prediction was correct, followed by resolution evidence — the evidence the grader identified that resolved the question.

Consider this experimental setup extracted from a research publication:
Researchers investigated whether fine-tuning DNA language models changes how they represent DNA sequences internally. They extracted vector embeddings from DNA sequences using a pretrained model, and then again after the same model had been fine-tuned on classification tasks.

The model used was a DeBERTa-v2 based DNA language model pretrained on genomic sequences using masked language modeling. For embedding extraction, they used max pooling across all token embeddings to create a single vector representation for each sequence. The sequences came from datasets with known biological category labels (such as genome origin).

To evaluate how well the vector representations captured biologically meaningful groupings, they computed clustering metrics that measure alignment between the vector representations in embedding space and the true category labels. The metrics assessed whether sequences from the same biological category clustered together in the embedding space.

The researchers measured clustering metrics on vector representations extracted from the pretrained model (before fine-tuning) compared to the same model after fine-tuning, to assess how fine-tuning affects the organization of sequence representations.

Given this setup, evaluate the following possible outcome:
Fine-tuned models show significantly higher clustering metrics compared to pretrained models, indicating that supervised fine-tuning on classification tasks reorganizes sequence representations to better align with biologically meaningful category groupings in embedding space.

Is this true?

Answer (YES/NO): YES